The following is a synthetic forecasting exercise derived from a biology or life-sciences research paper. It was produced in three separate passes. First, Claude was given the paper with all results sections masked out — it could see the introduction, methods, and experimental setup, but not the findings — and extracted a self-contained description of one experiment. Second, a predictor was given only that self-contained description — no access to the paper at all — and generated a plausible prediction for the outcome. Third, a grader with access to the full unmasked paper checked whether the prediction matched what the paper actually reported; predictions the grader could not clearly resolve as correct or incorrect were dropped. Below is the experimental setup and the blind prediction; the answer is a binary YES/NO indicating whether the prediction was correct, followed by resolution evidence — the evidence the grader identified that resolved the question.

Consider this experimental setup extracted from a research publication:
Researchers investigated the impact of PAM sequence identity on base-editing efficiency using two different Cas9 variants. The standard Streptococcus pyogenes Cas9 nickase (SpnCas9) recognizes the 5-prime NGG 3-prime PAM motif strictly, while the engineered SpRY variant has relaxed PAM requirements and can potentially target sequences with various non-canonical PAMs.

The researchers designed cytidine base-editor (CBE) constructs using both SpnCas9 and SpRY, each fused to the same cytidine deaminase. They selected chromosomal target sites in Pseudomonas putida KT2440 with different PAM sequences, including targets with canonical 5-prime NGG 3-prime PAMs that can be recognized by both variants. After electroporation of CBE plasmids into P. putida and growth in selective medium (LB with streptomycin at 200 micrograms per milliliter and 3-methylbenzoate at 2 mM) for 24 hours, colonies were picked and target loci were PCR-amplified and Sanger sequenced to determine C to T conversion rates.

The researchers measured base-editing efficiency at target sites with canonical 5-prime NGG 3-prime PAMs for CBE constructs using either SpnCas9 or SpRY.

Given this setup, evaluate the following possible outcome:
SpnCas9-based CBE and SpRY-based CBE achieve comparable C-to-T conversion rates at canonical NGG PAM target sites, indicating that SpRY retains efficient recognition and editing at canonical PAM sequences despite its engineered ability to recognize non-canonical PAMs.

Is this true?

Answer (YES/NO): YES